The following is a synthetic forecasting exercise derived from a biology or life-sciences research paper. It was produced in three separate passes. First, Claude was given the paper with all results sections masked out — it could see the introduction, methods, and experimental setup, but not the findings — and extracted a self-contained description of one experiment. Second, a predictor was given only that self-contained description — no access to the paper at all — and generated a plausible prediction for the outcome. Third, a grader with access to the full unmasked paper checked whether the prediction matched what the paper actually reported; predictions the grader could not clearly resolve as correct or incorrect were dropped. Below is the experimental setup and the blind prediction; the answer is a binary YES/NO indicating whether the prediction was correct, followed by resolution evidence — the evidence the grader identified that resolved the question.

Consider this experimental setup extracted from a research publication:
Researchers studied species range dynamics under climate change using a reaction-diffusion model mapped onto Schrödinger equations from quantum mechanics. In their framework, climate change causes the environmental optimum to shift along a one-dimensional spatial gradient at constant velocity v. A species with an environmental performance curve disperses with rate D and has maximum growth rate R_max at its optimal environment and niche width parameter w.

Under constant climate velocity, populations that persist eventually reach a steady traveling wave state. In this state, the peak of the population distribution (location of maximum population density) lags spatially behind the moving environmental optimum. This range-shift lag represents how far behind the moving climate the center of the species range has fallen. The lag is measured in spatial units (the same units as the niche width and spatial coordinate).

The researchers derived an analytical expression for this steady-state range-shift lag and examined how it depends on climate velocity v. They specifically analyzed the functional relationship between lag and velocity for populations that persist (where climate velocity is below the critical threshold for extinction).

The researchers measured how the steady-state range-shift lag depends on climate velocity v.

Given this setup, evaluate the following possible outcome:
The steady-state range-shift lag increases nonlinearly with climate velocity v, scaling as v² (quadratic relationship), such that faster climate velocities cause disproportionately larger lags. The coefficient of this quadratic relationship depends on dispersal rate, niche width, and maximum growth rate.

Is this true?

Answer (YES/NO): NO